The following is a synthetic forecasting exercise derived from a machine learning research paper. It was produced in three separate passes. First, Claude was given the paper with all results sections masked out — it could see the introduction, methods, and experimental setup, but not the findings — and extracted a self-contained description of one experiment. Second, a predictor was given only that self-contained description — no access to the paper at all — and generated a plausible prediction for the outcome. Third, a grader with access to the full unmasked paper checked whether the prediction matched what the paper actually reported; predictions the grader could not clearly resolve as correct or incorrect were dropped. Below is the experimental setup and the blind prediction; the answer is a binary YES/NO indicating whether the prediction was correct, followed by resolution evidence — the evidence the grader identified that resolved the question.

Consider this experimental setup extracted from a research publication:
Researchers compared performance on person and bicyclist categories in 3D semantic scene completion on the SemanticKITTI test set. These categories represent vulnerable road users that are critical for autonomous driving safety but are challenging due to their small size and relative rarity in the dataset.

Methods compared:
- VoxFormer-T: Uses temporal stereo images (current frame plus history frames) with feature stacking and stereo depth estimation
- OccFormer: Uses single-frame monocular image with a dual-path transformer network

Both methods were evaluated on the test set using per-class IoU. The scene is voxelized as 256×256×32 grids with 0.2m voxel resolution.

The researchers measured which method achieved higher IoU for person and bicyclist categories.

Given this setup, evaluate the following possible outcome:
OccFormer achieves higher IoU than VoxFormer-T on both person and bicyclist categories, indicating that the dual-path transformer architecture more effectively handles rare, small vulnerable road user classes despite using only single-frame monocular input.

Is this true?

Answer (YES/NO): NO